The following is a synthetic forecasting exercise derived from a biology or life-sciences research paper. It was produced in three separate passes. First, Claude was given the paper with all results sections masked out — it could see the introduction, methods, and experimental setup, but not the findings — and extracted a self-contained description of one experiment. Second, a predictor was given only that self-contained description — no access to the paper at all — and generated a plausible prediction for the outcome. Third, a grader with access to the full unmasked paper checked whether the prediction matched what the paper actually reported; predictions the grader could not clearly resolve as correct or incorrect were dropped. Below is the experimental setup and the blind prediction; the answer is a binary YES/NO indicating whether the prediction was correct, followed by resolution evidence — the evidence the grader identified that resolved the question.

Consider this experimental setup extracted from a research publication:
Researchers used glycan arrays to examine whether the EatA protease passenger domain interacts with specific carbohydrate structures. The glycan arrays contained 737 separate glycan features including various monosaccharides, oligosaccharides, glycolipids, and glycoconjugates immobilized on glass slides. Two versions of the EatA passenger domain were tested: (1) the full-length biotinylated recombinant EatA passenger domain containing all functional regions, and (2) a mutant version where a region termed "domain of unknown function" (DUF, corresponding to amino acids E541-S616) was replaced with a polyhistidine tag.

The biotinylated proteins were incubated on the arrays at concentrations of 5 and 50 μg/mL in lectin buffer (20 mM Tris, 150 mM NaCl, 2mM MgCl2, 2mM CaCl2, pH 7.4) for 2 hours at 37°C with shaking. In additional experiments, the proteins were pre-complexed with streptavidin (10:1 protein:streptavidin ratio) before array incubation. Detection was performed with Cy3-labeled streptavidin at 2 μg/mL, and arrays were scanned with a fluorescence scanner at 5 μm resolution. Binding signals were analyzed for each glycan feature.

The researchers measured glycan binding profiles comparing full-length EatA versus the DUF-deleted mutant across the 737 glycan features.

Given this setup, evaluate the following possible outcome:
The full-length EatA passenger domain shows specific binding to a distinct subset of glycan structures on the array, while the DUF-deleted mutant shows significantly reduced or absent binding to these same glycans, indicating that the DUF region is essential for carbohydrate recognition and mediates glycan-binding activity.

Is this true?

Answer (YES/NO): NO